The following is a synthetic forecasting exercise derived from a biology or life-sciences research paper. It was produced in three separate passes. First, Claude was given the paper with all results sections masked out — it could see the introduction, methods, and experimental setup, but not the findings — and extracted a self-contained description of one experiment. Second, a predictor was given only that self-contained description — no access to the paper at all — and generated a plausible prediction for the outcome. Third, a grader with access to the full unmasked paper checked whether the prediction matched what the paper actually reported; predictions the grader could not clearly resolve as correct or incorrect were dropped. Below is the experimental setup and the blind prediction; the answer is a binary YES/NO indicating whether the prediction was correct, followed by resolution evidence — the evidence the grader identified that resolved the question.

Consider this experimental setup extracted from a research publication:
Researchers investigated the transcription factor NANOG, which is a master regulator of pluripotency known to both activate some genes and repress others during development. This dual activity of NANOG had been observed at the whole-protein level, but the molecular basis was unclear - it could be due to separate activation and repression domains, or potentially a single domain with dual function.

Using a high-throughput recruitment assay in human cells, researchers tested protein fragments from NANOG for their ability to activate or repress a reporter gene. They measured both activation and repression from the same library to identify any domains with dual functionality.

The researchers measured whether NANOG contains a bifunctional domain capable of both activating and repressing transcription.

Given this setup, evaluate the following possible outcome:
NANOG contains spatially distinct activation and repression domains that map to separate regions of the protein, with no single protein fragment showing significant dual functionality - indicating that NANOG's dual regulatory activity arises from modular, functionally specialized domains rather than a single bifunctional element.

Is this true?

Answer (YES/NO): NO